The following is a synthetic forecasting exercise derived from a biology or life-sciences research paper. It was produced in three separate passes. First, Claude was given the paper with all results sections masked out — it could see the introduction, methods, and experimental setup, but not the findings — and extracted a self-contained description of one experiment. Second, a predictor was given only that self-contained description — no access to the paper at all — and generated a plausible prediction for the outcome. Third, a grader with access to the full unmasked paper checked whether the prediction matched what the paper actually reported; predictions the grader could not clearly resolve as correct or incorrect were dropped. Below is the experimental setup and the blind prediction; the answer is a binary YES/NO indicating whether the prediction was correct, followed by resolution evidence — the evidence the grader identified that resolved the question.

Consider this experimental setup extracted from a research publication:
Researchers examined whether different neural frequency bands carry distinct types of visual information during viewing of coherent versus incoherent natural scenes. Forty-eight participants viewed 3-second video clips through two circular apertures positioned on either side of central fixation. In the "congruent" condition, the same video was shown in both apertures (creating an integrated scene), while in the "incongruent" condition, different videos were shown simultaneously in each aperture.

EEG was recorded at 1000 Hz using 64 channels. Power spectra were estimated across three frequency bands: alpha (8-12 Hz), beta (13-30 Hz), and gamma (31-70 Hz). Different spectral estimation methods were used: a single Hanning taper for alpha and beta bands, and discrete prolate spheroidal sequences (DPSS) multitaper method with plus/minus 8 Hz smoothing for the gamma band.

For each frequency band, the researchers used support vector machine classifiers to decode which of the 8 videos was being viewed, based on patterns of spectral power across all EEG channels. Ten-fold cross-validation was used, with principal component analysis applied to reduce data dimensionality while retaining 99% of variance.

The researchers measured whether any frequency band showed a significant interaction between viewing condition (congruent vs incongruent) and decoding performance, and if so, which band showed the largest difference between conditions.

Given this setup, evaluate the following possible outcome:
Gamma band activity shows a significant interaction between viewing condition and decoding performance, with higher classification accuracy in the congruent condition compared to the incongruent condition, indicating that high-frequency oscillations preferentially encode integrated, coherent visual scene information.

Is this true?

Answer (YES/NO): NO